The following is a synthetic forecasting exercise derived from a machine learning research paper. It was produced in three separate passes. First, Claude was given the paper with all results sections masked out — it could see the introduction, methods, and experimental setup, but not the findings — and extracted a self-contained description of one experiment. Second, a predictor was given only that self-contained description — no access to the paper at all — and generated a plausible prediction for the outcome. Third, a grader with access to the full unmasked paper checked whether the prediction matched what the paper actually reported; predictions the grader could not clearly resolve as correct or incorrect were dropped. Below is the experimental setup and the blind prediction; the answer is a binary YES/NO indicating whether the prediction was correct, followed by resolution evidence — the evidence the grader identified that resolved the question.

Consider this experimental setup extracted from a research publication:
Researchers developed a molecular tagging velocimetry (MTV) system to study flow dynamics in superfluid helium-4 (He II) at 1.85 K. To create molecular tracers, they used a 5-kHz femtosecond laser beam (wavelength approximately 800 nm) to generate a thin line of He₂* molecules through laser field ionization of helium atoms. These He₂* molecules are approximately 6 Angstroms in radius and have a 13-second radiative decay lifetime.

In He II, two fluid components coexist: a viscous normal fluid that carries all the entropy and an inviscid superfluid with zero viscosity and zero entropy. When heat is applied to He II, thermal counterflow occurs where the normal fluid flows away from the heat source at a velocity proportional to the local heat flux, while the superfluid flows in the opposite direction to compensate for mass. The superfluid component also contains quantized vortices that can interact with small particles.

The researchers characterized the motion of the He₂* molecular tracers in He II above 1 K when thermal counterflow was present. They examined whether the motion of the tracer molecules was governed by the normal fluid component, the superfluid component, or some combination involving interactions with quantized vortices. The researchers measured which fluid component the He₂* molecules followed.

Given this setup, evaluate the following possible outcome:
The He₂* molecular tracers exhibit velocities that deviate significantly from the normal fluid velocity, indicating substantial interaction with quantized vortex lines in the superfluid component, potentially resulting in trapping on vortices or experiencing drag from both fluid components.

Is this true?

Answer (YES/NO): NO